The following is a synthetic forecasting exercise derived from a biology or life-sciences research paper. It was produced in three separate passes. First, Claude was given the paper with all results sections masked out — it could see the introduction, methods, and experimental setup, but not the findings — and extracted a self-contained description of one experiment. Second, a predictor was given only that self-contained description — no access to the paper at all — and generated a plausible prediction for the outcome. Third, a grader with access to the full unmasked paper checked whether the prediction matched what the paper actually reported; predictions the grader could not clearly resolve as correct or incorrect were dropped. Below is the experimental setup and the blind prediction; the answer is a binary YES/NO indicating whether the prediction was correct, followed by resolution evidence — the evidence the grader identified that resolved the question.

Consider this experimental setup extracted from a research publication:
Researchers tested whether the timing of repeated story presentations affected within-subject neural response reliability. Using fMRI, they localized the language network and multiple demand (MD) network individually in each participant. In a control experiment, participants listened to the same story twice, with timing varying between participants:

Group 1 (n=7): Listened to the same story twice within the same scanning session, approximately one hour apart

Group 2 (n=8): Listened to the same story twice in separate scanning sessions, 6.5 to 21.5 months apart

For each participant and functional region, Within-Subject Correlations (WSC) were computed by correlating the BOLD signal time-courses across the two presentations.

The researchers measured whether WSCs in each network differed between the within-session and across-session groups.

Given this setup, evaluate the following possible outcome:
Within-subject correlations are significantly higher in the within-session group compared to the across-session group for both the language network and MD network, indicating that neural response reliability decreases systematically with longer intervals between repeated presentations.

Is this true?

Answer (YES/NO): NO